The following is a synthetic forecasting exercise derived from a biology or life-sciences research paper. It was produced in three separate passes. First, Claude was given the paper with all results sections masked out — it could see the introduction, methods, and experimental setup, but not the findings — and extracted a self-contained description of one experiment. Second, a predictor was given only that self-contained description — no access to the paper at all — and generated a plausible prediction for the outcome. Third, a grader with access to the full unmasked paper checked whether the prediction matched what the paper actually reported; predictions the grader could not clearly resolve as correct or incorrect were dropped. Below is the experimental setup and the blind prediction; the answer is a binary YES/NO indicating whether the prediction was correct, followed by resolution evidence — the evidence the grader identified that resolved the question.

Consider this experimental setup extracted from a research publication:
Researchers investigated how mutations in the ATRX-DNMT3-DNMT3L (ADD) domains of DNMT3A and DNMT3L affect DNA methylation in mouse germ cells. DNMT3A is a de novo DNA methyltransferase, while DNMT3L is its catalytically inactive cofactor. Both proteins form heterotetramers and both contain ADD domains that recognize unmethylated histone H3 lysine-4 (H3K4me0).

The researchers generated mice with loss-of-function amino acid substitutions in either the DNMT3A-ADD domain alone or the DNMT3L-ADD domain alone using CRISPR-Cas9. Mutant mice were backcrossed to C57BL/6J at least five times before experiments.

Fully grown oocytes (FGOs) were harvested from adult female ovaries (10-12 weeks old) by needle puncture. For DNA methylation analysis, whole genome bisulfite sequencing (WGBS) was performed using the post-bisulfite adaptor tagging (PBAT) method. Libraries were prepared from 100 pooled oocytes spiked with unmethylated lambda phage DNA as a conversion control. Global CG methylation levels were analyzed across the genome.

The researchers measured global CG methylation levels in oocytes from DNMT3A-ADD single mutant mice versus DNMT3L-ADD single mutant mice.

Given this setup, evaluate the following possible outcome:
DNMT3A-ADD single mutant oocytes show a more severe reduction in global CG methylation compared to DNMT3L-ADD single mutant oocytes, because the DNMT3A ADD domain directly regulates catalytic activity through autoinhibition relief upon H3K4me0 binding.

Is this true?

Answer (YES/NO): YES